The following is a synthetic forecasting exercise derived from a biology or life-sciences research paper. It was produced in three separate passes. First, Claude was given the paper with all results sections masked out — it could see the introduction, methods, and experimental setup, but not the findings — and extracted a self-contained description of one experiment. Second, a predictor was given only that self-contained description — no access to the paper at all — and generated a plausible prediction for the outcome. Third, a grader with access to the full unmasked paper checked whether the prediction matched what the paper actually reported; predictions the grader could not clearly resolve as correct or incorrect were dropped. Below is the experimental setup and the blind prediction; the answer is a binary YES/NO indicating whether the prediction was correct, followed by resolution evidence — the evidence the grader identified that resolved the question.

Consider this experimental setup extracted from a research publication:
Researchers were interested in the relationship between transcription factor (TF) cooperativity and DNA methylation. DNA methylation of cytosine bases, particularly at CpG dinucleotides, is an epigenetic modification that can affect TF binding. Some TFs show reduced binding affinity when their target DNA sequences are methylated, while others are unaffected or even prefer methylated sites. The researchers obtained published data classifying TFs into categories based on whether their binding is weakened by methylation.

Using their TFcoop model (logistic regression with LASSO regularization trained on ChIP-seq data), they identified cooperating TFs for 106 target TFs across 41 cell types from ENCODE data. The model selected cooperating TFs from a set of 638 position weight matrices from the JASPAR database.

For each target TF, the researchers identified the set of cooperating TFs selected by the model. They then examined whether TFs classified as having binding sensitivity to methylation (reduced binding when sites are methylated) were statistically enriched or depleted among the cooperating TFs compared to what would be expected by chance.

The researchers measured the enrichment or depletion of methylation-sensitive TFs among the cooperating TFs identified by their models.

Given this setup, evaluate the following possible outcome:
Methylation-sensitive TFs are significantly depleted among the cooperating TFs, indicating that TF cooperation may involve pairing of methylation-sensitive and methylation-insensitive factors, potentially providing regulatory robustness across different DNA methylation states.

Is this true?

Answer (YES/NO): NO